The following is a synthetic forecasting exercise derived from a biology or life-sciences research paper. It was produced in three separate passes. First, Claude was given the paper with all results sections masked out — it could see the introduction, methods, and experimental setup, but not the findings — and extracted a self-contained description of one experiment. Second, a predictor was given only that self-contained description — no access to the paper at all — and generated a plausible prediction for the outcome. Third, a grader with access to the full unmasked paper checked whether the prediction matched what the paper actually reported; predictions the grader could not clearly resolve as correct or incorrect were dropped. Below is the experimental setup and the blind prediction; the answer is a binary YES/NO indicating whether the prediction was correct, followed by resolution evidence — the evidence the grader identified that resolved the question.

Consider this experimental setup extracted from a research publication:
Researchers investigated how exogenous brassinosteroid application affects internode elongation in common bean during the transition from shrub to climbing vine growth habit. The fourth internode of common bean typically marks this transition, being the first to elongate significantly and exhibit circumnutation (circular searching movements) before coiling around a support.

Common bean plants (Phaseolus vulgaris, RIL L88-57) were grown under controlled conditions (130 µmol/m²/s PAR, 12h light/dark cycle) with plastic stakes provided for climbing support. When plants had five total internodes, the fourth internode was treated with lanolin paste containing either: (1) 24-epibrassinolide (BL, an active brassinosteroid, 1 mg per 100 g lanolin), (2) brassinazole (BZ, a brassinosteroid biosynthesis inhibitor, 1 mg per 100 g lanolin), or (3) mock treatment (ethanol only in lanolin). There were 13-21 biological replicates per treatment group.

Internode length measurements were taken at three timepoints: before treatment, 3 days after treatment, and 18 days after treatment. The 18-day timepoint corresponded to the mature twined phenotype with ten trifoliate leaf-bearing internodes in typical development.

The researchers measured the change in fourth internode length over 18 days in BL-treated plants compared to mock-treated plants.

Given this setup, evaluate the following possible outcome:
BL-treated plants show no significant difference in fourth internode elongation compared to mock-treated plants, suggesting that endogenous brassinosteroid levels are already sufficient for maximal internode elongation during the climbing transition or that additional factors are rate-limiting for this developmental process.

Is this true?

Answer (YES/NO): NO